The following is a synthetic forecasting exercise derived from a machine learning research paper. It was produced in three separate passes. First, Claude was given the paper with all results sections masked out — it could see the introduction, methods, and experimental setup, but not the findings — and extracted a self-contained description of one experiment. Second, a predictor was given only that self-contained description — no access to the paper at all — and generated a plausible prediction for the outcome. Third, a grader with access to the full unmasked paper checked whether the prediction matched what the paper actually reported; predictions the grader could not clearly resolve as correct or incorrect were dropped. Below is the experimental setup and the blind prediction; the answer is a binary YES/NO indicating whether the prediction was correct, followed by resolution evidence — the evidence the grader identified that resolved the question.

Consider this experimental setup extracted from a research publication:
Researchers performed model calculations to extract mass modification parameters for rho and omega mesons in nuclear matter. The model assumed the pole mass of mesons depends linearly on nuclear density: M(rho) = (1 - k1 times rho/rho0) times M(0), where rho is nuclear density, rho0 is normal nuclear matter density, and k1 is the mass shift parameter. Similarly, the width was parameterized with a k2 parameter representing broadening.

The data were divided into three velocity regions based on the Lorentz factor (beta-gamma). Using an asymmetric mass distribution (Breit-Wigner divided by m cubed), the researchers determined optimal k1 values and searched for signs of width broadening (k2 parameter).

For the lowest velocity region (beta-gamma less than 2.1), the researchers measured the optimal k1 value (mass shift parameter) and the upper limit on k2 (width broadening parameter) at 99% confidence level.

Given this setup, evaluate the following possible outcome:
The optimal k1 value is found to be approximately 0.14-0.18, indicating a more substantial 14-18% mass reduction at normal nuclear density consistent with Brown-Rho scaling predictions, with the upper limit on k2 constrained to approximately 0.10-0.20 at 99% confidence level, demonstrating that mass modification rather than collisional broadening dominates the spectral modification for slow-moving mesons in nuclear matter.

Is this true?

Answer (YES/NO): NO